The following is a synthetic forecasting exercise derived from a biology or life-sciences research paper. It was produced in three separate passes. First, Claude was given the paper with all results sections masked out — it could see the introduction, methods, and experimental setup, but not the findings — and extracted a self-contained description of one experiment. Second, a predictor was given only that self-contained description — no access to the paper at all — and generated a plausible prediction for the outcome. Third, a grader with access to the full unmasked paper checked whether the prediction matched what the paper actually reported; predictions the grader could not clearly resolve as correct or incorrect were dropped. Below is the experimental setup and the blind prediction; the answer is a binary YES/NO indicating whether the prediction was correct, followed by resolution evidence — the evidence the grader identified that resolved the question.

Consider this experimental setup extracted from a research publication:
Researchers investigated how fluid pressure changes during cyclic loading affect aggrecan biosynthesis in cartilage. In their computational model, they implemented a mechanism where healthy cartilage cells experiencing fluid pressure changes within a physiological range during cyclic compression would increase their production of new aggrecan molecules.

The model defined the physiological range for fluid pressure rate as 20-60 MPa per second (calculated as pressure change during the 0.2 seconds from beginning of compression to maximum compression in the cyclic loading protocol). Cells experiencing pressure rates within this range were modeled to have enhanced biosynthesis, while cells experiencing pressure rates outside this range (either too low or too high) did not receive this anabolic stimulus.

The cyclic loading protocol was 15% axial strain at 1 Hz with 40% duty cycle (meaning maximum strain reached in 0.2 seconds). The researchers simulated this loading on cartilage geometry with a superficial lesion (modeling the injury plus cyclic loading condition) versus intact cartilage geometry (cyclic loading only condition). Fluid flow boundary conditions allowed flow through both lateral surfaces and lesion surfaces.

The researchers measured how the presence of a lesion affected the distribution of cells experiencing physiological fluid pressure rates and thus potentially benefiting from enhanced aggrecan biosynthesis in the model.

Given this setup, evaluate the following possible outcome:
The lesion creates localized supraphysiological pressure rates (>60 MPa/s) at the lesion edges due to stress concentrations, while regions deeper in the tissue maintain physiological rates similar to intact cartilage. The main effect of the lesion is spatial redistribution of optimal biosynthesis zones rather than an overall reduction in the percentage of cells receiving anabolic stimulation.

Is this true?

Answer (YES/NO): NO